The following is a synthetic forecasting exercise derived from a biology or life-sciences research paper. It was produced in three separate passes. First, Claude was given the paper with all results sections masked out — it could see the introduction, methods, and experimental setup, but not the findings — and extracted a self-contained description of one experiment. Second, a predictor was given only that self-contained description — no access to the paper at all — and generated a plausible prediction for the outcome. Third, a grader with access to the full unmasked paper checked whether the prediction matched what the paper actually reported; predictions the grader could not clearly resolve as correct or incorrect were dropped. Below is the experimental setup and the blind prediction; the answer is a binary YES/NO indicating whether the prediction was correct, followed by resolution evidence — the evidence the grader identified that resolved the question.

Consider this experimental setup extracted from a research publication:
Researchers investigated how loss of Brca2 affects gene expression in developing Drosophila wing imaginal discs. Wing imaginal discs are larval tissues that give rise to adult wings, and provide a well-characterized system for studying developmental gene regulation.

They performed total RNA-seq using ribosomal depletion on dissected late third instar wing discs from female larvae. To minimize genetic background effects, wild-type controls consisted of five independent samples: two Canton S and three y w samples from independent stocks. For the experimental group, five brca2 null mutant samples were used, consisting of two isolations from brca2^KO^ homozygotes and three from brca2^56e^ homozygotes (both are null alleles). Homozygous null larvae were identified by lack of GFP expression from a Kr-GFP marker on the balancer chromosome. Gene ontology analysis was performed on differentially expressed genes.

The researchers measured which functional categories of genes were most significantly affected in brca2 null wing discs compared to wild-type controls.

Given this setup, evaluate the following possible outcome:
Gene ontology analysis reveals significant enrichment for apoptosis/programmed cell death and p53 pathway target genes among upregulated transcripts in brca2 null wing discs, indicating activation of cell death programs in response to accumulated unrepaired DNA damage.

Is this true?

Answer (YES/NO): NO